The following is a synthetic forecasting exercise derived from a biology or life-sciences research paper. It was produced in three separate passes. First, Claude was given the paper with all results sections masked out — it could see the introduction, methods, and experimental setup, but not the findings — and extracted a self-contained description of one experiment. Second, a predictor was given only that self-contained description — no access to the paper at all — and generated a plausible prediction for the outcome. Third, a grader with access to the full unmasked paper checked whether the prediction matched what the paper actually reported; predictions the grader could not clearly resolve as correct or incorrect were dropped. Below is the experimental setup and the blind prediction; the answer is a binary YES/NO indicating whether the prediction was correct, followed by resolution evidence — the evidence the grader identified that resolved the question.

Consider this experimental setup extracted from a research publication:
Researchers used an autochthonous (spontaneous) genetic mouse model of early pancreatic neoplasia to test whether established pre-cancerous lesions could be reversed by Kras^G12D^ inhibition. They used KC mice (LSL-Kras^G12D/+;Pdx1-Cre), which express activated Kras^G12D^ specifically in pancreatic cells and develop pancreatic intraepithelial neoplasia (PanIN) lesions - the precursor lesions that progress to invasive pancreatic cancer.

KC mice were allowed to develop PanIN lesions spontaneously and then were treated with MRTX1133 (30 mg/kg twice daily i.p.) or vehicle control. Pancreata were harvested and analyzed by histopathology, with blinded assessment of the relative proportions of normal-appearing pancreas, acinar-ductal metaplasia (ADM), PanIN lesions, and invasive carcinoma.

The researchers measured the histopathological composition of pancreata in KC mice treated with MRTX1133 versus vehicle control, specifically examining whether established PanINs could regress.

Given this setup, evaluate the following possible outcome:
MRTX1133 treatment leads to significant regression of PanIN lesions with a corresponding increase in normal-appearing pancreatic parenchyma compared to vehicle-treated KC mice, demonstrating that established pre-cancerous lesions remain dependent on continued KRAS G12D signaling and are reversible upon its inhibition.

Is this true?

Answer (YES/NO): YES